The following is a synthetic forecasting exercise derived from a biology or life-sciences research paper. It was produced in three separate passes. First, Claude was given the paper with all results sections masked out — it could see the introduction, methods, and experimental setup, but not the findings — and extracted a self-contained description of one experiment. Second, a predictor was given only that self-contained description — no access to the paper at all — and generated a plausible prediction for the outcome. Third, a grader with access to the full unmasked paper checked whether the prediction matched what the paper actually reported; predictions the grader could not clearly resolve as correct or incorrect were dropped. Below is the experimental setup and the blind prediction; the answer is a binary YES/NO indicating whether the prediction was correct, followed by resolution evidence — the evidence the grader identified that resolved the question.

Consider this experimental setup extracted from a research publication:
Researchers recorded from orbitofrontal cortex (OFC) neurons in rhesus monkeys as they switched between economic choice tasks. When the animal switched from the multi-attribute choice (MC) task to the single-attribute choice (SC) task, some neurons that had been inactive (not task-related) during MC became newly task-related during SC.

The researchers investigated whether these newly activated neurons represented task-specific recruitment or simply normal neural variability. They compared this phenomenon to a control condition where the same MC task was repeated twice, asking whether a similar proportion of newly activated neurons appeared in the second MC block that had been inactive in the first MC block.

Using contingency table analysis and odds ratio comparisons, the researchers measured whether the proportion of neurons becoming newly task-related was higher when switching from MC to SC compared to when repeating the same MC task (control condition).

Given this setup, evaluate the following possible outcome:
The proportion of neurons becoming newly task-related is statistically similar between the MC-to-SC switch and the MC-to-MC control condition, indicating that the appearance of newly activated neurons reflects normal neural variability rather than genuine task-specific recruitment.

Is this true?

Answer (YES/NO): NO